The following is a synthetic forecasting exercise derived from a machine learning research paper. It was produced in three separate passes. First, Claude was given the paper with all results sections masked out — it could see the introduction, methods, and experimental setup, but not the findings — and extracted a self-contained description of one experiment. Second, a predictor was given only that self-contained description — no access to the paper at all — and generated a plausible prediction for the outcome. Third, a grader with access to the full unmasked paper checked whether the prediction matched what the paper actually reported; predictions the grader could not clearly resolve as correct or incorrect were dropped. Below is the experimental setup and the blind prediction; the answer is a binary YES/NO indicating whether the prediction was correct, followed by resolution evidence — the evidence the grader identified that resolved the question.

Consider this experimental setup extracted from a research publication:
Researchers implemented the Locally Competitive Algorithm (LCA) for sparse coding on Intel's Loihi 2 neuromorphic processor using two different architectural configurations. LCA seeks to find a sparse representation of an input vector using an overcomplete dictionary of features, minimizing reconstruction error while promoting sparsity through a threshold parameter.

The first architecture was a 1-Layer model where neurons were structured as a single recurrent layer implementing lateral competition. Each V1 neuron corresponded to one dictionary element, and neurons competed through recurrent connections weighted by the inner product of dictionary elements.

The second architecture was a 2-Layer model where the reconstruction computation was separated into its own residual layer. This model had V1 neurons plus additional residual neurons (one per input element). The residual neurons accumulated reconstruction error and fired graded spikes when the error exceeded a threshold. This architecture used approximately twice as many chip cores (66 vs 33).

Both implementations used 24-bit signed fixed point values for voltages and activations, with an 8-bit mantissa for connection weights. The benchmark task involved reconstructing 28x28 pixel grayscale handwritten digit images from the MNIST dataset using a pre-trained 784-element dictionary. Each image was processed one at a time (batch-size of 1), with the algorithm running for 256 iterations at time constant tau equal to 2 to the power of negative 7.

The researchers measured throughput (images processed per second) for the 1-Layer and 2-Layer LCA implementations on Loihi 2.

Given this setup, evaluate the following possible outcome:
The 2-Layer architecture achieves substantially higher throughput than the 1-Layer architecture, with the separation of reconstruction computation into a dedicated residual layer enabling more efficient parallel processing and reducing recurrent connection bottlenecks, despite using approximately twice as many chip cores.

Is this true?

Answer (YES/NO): NO